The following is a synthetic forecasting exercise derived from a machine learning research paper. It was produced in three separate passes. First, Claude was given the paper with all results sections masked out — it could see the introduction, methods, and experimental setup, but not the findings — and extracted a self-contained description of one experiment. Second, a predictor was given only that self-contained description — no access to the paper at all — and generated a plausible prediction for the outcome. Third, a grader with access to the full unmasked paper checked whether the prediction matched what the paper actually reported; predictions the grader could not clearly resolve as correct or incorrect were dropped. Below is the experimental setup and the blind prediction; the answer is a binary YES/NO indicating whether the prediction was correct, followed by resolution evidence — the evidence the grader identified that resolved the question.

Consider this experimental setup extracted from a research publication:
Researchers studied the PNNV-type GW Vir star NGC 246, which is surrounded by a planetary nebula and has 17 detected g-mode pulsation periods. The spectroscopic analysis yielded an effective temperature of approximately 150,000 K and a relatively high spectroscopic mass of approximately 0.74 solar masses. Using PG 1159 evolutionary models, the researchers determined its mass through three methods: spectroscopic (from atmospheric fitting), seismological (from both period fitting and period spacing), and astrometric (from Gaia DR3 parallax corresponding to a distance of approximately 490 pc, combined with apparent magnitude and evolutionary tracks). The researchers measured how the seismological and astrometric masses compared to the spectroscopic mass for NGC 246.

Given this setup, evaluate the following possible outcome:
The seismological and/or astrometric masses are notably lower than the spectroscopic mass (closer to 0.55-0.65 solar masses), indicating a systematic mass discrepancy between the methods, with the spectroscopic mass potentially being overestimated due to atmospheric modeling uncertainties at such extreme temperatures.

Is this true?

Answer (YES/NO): YES